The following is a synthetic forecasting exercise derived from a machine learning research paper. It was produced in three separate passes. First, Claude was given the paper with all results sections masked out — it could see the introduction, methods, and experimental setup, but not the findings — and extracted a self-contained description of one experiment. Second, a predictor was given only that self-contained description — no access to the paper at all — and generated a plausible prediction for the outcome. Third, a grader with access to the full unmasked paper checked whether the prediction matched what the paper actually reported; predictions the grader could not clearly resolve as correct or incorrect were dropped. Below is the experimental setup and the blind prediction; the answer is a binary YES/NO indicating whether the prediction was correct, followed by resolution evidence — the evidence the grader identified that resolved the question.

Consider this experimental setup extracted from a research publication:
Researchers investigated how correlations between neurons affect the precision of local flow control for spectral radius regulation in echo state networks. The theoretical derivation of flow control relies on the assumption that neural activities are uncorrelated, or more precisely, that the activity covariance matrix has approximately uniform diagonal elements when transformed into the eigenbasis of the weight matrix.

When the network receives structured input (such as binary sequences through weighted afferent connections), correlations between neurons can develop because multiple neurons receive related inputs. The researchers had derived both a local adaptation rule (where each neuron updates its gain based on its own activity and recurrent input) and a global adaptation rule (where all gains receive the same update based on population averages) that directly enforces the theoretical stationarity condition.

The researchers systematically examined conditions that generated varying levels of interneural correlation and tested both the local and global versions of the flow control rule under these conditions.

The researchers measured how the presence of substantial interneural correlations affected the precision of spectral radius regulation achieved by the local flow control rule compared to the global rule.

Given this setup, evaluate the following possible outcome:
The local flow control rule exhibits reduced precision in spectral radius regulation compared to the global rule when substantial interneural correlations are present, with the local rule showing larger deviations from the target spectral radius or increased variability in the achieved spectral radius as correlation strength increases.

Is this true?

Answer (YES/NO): YES